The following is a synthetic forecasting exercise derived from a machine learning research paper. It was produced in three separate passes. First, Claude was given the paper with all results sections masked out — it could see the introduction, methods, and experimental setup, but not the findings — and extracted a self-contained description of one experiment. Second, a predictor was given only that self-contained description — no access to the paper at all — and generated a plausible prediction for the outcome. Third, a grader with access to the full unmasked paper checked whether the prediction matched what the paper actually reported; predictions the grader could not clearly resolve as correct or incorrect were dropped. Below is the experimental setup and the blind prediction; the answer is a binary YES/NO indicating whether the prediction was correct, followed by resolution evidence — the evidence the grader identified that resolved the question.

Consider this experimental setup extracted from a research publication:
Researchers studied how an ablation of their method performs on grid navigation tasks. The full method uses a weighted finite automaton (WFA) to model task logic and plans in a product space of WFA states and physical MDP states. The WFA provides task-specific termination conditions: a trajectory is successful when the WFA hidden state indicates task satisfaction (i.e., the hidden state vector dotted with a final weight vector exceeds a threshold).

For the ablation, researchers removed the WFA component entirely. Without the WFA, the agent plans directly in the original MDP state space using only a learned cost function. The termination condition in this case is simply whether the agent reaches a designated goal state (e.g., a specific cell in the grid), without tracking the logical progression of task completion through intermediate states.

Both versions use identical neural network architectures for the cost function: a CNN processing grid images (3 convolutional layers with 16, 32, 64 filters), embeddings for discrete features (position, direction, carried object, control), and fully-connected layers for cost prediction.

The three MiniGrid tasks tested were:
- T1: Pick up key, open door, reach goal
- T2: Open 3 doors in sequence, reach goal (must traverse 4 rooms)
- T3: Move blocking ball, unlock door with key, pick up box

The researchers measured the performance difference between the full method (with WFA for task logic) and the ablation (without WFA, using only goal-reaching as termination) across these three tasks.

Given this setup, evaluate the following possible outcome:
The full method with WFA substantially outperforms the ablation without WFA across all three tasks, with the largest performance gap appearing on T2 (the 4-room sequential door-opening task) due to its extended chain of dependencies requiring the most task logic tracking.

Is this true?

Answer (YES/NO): NO